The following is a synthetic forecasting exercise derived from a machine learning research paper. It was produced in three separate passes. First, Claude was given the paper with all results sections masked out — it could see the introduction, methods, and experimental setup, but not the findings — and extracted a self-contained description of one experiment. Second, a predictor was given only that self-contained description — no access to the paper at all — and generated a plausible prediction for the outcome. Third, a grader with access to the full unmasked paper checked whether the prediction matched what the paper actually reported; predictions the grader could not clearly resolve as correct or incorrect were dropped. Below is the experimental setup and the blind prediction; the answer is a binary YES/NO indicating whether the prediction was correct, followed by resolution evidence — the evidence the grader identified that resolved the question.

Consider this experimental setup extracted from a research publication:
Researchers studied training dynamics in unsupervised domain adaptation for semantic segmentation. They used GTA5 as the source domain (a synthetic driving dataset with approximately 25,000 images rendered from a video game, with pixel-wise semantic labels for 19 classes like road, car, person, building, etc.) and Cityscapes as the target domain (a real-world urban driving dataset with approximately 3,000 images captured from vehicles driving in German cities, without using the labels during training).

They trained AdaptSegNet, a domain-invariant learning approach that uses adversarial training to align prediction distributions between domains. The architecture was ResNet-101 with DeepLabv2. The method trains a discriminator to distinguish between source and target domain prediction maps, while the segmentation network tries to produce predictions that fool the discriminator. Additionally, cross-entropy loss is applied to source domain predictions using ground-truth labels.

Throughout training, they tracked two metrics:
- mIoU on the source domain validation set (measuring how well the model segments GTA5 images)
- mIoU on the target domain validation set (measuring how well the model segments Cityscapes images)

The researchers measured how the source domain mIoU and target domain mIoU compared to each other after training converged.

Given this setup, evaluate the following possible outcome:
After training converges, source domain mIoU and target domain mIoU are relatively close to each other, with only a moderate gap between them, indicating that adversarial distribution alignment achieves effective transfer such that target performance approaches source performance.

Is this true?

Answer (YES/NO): NO